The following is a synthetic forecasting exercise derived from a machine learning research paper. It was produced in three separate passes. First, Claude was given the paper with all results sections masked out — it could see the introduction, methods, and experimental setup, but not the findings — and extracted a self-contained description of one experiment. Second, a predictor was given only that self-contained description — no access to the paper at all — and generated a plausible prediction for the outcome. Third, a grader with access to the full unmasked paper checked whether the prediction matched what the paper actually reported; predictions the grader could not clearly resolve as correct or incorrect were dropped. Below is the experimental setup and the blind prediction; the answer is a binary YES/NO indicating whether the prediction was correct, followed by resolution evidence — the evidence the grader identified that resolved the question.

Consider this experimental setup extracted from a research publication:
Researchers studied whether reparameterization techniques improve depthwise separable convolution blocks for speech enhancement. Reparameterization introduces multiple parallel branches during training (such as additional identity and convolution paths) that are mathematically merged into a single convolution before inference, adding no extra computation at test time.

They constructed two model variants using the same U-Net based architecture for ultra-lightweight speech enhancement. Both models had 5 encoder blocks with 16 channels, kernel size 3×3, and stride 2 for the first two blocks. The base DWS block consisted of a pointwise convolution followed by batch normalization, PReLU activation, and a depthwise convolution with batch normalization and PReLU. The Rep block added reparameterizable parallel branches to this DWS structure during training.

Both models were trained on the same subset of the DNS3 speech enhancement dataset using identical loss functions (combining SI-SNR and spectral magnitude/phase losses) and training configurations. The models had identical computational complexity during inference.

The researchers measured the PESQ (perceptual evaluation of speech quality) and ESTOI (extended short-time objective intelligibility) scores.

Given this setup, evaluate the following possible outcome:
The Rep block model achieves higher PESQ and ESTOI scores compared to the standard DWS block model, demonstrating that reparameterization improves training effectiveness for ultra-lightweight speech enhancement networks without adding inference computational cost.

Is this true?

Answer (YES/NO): NO